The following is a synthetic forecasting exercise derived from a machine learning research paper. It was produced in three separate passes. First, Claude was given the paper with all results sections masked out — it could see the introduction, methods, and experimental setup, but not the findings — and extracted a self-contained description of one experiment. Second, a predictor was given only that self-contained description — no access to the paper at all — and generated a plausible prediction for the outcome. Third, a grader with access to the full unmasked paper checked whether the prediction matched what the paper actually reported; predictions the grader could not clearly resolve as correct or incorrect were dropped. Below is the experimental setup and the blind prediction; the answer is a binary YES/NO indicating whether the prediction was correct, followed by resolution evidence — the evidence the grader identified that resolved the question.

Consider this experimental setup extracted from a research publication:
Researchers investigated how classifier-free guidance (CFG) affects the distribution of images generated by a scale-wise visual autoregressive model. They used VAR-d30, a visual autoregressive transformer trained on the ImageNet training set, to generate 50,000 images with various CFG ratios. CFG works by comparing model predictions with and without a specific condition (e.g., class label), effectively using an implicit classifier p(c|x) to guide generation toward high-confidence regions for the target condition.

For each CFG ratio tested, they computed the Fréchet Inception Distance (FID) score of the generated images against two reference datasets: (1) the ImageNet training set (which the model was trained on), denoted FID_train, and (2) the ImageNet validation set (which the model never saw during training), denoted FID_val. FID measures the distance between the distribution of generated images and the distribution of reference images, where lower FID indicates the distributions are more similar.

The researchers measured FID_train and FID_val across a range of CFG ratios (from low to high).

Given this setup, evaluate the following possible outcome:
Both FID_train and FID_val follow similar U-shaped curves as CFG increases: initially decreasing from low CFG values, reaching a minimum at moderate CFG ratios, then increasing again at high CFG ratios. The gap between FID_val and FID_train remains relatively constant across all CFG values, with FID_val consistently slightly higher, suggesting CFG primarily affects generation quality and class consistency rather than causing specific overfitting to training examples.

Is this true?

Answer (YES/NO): NO